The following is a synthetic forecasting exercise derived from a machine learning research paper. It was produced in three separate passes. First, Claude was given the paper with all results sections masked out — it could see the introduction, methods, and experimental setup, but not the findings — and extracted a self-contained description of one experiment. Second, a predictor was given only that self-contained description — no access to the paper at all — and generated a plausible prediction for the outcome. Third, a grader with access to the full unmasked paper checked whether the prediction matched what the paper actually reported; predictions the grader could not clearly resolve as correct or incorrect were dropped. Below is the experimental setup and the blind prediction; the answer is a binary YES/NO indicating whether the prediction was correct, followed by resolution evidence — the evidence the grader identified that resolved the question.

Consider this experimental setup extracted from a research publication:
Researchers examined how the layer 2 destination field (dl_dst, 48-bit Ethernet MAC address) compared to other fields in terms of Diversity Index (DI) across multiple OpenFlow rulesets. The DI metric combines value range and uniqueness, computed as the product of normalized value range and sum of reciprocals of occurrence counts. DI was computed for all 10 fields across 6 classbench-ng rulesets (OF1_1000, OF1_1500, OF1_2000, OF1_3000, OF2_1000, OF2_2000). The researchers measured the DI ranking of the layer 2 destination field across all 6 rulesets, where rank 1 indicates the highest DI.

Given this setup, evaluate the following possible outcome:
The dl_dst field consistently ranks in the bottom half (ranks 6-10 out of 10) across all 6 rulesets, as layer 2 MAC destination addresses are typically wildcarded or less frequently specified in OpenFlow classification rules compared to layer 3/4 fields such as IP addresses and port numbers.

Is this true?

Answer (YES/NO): NO